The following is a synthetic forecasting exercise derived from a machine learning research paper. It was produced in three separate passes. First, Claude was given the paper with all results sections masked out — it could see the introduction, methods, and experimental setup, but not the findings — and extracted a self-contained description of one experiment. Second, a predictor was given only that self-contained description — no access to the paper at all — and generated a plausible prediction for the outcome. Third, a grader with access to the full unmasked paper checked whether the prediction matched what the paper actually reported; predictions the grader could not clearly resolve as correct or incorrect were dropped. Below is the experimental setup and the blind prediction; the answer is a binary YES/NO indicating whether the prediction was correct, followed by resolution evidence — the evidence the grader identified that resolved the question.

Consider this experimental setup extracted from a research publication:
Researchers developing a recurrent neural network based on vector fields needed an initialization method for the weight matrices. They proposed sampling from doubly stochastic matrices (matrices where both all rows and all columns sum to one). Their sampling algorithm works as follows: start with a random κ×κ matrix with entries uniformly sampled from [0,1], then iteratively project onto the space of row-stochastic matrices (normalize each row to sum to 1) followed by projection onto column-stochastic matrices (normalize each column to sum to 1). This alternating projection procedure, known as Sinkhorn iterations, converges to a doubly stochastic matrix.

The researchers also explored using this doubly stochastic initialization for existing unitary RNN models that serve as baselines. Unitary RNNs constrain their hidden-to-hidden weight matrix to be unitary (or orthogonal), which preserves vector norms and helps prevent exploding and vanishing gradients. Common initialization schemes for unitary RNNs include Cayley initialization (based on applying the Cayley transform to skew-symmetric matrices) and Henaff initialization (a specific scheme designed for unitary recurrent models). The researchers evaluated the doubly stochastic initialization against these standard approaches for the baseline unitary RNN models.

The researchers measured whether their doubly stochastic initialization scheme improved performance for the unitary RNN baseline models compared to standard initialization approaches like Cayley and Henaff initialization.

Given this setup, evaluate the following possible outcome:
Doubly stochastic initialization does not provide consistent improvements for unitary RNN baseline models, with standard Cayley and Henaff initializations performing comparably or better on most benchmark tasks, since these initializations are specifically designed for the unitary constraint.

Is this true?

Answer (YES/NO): YES